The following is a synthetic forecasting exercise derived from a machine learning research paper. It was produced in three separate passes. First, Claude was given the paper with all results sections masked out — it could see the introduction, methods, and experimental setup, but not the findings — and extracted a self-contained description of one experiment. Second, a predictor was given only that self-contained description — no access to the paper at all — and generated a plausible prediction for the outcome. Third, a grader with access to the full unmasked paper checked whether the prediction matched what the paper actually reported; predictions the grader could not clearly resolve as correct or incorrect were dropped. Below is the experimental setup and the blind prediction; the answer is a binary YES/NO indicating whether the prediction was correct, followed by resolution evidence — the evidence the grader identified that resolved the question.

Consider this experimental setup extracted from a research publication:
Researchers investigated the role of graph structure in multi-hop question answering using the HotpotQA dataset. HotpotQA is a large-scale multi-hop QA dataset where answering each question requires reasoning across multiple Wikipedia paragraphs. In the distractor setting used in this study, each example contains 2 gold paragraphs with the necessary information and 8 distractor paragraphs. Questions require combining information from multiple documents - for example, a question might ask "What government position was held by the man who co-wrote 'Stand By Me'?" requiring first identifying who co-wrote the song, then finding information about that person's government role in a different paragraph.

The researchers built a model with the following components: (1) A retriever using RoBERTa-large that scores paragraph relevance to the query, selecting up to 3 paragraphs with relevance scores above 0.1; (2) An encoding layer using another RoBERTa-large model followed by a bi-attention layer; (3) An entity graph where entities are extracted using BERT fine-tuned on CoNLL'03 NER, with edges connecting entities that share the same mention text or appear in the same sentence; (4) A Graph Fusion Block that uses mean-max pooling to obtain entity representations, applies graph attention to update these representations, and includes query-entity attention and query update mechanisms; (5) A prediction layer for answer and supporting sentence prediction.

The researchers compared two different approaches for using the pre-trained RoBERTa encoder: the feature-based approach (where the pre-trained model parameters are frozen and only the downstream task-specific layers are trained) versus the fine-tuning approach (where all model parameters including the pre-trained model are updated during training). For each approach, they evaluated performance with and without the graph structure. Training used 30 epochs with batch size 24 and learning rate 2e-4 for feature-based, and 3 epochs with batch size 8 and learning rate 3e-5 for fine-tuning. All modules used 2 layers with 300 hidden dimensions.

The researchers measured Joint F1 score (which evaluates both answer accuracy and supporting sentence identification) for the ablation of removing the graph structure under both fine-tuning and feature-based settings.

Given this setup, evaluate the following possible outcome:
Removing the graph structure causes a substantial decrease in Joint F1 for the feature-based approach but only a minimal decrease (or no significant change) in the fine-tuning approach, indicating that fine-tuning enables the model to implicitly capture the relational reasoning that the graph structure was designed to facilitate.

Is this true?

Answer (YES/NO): YES